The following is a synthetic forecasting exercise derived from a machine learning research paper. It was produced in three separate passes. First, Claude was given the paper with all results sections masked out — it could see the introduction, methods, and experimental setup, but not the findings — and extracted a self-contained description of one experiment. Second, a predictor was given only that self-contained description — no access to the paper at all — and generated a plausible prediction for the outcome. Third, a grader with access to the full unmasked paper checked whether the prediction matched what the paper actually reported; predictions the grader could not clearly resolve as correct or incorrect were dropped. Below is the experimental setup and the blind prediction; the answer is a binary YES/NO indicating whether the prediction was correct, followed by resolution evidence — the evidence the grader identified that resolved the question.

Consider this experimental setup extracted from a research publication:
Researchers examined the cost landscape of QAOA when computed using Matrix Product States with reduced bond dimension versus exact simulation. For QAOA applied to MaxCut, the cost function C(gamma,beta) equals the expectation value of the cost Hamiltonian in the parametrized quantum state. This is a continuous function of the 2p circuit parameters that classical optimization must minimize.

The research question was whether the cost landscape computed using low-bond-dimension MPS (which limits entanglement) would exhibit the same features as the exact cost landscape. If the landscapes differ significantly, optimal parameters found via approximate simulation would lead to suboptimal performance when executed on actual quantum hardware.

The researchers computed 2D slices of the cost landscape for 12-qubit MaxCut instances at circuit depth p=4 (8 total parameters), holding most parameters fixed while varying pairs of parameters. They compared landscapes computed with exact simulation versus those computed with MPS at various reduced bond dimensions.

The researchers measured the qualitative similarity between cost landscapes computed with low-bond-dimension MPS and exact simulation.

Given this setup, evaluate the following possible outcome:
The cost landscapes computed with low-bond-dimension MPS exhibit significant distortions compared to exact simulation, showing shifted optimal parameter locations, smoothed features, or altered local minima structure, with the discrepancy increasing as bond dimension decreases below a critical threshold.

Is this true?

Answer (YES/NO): NO